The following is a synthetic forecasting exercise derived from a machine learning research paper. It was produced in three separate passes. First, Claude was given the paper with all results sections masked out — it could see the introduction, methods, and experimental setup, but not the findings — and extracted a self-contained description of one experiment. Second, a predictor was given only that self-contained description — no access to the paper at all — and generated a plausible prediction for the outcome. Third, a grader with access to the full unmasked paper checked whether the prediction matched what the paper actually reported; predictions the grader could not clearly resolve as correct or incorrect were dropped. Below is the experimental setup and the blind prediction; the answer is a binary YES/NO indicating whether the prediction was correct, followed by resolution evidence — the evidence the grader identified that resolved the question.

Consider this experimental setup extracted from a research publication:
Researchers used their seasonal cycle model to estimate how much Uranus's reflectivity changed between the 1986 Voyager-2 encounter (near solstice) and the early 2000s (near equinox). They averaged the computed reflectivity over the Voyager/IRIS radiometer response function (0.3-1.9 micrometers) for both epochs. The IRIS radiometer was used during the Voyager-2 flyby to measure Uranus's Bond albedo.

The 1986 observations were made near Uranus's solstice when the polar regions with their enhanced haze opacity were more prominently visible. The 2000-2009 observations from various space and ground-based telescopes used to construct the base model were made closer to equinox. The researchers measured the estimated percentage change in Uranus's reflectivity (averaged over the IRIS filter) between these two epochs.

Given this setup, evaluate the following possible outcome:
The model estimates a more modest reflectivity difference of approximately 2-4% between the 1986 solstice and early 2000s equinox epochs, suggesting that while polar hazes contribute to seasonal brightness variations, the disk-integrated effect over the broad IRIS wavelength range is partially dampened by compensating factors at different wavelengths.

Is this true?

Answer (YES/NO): NO